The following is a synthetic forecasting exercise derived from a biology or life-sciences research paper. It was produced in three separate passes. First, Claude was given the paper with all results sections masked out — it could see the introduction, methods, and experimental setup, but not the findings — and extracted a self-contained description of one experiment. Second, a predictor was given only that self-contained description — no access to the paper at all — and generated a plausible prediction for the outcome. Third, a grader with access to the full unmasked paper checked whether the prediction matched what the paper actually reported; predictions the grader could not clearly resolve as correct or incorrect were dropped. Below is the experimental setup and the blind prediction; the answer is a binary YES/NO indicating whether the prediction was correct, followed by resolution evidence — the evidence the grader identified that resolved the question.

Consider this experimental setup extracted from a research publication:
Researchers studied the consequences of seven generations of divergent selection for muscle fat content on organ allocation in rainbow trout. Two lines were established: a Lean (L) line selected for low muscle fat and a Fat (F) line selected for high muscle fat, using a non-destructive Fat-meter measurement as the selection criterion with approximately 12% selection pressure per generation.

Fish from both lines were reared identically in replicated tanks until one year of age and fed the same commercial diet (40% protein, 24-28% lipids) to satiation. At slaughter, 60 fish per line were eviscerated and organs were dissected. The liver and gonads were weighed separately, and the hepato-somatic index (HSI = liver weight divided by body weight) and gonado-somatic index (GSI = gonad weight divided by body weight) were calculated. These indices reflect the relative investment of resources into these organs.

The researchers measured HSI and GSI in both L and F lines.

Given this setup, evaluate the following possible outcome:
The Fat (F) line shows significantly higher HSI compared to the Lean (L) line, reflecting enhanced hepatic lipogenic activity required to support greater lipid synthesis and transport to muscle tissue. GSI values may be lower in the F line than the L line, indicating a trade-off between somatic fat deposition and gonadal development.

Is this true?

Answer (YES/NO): NO